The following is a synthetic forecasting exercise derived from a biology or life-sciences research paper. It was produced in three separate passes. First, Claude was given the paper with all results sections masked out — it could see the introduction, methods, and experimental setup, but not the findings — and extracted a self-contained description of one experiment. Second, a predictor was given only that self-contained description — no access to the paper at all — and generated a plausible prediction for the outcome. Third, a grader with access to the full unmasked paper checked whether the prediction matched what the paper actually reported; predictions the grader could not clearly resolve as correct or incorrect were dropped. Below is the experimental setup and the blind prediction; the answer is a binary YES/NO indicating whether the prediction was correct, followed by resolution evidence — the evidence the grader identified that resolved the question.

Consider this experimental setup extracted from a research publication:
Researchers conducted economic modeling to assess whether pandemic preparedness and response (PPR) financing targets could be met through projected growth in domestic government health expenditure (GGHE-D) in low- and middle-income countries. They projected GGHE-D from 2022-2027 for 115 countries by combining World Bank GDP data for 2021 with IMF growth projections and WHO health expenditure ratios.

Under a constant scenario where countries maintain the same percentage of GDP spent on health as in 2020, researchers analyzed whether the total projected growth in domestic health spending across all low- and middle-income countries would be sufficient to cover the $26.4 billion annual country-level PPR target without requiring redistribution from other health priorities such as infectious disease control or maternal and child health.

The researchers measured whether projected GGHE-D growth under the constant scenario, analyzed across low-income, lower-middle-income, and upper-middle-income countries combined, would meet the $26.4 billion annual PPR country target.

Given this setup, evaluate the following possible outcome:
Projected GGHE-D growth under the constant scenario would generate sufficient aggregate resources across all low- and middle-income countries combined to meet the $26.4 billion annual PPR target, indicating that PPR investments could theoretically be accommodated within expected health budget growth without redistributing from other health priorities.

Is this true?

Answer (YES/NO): NO